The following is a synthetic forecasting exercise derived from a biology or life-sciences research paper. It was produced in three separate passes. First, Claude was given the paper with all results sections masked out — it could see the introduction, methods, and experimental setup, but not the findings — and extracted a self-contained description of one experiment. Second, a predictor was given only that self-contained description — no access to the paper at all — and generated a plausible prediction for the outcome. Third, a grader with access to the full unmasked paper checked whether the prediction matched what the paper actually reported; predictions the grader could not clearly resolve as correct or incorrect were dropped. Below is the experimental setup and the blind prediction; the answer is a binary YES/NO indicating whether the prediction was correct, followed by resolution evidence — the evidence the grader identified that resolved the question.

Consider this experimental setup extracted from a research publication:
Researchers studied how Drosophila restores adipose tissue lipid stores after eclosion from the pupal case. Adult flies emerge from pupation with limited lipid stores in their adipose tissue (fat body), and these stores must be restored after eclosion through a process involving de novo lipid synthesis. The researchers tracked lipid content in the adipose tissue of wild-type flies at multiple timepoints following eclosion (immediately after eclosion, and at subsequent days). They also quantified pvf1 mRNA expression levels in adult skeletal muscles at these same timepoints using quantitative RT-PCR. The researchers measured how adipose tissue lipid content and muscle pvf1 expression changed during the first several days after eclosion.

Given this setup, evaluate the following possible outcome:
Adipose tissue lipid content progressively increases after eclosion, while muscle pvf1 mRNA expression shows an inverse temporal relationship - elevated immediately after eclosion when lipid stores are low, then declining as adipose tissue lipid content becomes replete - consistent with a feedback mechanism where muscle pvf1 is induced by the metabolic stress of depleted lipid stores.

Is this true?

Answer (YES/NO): NO